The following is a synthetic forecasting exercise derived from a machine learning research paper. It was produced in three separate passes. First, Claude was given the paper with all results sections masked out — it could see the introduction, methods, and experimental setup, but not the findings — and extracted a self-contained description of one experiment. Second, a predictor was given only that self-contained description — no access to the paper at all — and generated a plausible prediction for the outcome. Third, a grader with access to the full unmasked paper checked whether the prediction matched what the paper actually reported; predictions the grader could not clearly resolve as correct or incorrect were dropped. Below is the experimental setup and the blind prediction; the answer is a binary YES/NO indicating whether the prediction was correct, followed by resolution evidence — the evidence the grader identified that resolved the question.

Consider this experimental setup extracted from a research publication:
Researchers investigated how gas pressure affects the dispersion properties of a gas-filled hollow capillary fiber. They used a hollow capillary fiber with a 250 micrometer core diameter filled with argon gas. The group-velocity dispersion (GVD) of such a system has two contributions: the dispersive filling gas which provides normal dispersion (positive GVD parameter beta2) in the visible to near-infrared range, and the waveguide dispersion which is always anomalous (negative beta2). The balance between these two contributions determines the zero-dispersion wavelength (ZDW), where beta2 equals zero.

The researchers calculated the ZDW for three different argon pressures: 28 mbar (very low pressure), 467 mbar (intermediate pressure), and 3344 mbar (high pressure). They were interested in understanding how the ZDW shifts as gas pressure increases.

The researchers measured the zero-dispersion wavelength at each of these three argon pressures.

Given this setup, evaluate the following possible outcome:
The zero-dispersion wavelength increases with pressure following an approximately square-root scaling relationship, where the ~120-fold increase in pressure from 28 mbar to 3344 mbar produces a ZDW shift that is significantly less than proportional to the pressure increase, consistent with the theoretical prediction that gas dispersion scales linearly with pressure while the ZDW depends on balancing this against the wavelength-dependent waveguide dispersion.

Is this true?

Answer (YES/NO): NO